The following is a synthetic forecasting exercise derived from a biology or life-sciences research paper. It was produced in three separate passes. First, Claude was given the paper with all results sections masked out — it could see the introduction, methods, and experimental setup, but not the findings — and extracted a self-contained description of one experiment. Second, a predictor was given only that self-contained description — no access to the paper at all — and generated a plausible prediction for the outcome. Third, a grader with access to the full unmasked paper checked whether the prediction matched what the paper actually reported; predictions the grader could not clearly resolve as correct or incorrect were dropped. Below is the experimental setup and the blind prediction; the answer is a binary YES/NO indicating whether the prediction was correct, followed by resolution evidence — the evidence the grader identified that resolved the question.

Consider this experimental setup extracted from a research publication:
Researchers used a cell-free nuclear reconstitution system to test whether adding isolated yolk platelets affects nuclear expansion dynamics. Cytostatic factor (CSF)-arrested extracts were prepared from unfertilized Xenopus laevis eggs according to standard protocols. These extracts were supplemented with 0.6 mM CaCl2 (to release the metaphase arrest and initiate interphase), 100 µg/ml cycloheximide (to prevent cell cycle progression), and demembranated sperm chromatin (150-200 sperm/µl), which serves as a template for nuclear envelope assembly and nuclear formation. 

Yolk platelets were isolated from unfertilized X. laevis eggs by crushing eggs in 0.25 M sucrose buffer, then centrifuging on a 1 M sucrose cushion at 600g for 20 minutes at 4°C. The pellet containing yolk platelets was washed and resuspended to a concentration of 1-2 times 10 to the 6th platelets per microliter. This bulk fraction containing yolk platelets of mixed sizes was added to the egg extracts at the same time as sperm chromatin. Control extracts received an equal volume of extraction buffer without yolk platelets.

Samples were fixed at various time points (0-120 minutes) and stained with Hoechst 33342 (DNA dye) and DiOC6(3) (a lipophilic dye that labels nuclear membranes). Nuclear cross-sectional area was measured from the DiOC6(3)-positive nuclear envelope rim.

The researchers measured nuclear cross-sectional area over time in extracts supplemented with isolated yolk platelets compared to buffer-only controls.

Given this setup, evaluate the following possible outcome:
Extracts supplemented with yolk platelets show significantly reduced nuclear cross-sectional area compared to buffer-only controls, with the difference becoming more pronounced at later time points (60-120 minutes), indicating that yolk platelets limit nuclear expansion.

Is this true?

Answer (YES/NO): YES